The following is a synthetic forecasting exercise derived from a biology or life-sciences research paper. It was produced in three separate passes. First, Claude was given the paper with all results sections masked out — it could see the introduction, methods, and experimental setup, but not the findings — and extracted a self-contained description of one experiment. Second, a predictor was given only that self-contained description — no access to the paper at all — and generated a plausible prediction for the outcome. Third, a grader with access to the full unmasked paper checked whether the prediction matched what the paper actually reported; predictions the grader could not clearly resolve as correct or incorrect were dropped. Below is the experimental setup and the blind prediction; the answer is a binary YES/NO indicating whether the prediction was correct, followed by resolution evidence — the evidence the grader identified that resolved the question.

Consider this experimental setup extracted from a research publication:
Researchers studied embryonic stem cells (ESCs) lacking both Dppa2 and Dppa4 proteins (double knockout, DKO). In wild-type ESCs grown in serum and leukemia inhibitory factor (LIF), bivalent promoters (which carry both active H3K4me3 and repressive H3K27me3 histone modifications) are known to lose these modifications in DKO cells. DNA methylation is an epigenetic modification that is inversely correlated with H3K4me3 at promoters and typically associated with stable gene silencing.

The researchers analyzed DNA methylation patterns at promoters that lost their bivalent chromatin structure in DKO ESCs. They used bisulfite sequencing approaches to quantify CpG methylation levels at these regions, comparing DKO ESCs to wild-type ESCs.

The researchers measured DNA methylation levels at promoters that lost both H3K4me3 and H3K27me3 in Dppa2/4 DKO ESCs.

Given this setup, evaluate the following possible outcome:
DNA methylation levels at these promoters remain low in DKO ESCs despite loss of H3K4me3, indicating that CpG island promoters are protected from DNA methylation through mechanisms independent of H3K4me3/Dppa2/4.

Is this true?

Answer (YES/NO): NO